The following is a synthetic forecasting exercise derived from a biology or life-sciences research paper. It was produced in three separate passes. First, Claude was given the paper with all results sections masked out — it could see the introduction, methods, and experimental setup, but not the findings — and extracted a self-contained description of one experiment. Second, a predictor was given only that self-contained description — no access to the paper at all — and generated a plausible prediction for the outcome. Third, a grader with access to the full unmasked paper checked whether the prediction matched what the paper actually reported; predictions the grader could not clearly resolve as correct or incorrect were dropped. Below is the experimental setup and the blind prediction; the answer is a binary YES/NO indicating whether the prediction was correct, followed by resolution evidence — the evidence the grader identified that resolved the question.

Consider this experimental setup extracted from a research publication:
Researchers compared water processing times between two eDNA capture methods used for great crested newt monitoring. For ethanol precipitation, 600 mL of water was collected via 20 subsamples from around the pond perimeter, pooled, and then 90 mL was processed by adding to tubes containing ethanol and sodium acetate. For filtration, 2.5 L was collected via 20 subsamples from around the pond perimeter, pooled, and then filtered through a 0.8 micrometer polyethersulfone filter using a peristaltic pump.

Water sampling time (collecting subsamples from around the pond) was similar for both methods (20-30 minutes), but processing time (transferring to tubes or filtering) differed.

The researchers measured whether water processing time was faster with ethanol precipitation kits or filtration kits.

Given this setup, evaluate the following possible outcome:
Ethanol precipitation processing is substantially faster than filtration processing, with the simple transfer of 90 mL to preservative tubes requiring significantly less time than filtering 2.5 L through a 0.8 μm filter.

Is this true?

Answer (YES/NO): YES